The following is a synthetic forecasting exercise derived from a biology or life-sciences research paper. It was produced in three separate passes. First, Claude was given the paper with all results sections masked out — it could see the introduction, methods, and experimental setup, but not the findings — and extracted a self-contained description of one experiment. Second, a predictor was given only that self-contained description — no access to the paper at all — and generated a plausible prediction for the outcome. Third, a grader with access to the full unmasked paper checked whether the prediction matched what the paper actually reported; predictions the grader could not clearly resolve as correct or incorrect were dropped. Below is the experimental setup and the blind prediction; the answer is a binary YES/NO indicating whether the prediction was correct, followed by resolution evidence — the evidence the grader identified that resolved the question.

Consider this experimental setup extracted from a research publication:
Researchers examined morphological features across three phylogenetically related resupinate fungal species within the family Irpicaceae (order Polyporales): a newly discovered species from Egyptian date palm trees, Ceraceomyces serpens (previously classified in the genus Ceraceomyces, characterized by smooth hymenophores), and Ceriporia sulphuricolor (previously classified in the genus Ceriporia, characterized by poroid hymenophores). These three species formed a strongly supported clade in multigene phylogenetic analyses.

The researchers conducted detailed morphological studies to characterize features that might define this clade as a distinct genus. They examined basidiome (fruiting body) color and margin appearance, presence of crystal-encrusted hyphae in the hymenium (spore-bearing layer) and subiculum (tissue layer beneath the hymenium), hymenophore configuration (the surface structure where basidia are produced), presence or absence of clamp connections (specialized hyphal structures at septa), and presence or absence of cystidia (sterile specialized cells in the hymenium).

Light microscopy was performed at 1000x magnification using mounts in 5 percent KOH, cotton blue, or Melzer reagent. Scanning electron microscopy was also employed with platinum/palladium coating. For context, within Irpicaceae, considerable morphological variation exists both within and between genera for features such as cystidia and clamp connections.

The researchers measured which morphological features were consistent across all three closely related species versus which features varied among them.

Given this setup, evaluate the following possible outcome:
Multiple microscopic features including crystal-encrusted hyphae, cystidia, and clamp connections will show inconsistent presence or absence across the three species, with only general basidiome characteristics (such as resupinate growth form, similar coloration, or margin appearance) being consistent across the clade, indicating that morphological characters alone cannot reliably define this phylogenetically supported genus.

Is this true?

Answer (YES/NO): NO